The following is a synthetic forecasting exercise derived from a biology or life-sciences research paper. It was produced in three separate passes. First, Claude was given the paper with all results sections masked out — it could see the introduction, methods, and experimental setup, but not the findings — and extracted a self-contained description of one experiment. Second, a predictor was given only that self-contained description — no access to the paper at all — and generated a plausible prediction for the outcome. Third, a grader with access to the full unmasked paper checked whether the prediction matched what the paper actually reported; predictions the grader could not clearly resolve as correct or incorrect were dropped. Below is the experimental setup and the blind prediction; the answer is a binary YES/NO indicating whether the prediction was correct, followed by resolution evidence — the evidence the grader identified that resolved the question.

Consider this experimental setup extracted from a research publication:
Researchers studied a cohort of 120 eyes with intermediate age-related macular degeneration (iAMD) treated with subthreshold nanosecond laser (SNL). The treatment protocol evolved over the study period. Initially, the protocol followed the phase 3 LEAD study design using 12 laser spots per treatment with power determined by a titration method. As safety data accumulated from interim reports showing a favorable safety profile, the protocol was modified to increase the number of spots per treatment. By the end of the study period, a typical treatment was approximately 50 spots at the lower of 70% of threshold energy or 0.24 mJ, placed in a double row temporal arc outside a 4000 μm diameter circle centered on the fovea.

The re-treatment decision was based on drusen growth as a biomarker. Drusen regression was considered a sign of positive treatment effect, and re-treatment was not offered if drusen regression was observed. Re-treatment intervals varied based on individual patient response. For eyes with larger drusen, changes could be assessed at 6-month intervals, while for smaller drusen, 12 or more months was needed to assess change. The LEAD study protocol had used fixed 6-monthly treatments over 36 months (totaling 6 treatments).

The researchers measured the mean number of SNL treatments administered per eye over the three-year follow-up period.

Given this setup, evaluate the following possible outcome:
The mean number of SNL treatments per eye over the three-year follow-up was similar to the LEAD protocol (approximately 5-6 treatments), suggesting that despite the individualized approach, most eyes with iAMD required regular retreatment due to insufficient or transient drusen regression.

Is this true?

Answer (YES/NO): NO